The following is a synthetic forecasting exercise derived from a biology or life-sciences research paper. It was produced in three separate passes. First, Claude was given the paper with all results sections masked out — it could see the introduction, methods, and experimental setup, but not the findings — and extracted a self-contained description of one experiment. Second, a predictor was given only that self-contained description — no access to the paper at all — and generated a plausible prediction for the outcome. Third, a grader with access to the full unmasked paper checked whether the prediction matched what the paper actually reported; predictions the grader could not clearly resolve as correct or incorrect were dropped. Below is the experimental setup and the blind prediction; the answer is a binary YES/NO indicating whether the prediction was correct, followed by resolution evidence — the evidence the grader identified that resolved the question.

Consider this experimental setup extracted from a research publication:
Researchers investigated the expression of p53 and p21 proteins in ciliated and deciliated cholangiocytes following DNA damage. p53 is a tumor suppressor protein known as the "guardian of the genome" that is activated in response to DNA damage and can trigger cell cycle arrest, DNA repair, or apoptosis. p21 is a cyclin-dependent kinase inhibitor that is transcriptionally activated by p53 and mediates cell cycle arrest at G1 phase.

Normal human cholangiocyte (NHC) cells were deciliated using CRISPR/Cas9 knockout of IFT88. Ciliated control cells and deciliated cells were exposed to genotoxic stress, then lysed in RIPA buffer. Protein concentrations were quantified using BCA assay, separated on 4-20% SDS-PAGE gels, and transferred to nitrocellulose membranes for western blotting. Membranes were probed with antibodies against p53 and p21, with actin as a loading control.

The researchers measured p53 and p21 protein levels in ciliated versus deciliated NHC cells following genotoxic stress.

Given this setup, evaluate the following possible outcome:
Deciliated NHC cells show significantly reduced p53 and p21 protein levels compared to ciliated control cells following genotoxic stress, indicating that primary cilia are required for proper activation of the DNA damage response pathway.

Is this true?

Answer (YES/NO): YES